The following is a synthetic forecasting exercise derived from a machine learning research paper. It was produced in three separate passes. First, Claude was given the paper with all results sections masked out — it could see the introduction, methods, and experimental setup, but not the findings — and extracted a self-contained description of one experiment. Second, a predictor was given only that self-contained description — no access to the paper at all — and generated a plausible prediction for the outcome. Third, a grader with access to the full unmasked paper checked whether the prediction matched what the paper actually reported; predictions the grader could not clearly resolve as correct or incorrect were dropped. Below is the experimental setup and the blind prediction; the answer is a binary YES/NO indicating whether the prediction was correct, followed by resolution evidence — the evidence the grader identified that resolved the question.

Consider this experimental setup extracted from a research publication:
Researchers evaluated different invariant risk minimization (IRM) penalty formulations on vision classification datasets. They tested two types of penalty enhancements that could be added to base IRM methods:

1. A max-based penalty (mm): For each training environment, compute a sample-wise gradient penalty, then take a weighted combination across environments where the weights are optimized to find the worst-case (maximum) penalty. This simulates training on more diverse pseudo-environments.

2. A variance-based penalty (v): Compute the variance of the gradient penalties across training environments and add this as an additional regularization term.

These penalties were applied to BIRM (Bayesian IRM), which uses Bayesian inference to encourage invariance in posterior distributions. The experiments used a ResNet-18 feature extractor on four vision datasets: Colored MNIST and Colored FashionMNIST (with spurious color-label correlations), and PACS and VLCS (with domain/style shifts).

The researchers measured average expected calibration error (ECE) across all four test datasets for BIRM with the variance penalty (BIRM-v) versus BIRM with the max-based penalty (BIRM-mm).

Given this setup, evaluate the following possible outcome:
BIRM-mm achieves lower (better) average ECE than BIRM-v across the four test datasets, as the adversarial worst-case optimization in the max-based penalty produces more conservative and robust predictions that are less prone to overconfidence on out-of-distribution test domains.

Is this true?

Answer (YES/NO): YES